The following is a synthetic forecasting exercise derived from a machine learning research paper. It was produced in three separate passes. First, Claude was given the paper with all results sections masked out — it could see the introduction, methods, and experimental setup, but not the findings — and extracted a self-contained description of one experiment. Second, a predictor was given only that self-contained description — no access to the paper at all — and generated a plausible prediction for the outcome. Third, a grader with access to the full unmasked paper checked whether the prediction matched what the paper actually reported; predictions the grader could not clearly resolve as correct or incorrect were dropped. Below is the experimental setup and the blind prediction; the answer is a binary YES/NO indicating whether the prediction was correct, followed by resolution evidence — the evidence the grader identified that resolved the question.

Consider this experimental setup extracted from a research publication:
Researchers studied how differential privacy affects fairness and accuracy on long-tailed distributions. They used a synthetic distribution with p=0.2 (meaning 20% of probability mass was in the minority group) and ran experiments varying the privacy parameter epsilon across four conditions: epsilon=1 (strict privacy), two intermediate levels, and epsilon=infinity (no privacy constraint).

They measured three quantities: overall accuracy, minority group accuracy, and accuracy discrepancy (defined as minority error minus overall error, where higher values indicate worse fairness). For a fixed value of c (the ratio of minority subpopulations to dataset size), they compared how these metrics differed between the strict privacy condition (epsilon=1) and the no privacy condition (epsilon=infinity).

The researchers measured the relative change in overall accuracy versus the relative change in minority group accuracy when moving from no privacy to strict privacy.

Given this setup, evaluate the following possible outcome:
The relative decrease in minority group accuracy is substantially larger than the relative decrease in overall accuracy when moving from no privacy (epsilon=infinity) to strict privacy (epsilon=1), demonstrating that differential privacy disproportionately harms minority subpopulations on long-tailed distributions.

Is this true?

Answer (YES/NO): YES